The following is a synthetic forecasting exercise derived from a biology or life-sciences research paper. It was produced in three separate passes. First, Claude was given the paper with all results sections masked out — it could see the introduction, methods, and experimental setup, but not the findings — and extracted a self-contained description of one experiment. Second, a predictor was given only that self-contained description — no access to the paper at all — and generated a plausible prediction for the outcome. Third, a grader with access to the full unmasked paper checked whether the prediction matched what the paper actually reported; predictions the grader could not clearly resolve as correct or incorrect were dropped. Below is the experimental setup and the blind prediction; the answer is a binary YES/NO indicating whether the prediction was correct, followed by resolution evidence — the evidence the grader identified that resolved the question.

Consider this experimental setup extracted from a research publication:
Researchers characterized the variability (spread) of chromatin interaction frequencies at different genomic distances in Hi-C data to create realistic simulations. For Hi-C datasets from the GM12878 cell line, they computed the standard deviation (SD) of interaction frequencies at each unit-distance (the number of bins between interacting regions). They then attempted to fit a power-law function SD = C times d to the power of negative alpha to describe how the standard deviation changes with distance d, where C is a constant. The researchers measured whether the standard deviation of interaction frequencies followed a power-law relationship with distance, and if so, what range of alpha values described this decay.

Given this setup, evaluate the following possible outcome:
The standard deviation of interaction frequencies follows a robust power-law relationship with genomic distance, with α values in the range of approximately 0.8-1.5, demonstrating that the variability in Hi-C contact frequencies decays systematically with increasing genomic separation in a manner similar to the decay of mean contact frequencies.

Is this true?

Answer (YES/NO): NO